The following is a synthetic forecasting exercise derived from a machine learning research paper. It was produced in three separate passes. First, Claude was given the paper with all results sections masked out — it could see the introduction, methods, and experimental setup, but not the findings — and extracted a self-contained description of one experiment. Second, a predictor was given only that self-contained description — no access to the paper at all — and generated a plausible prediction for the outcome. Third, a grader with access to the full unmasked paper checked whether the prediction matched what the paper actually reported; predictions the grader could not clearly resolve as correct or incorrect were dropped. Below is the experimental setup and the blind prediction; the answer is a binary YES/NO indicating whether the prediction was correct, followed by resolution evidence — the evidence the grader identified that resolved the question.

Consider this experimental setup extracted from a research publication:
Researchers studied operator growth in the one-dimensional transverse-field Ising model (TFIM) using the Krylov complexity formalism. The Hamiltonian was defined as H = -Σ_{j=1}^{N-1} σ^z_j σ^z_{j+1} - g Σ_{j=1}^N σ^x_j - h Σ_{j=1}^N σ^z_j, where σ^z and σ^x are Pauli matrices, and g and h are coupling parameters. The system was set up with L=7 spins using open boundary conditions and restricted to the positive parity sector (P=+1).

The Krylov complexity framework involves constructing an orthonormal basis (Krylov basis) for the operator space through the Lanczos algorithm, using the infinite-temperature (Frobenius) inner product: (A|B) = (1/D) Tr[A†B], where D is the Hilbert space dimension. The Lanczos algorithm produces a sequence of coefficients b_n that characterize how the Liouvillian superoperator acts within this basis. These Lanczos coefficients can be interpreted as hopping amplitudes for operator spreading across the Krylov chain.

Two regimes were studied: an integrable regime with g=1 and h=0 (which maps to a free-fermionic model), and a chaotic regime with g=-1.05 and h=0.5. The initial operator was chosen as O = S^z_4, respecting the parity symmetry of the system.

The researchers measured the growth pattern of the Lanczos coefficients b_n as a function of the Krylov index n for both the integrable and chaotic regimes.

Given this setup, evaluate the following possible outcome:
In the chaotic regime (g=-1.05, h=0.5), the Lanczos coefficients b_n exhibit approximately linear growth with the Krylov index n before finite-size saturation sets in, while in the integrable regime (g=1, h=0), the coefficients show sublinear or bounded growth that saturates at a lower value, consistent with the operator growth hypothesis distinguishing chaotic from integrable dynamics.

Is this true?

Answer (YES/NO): YES